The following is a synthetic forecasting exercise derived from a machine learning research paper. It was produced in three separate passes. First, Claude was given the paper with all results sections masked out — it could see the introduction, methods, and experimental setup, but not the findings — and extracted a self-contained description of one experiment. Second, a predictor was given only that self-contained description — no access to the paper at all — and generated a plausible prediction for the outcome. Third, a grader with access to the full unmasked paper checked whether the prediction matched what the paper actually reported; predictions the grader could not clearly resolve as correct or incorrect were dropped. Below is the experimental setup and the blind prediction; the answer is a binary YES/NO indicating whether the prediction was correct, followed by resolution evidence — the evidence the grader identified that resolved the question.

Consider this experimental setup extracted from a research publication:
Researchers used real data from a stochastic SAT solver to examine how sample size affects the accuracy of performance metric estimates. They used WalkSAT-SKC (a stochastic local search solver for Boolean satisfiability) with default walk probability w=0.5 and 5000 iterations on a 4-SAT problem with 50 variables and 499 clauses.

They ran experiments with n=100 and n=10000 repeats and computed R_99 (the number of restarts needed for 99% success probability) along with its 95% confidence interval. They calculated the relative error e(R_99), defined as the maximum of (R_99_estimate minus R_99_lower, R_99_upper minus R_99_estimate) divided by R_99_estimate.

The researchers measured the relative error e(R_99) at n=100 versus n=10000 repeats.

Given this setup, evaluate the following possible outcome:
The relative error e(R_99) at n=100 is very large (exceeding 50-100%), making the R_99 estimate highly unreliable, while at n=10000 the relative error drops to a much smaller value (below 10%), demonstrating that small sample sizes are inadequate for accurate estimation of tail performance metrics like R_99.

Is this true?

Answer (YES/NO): NO